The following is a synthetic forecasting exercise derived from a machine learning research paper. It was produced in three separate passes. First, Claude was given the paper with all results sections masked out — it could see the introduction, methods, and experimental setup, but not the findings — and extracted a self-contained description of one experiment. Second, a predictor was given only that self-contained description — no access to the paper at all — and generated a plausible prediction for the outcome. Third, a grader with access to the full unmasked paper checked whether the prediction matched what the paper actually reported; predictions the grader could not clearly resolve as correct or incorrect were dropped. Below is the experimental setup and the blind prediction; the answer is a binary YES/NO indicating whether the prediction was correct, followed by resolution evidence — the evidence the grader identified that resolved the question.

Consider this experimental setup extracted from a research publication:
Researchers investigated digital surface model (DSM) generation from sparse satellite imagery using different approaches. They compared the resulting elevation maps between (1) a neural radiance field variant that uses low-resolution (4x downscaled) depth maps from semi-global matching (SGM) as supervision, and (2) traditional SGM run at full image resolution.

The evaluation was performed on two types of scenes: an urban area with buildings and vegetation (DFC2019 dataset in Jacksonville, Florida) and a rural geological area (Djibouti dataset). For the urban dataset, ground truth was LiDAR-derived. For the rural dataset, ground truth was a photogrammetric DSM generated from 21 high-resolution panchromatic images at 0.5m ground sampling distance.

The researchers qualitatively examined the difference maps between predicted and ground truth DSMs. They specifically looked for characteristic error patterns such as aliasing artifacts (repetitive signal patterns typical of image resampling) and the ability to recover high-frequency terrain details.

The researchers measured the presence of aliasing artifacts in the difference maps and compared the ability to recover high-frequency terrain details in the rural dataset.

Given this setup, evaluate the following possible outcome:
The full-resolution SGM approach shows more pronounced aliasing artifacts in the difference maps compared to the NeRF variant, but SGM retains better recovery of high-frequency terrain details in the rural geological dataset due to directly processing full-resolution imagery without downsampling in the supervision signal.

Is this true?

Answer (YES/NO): YES